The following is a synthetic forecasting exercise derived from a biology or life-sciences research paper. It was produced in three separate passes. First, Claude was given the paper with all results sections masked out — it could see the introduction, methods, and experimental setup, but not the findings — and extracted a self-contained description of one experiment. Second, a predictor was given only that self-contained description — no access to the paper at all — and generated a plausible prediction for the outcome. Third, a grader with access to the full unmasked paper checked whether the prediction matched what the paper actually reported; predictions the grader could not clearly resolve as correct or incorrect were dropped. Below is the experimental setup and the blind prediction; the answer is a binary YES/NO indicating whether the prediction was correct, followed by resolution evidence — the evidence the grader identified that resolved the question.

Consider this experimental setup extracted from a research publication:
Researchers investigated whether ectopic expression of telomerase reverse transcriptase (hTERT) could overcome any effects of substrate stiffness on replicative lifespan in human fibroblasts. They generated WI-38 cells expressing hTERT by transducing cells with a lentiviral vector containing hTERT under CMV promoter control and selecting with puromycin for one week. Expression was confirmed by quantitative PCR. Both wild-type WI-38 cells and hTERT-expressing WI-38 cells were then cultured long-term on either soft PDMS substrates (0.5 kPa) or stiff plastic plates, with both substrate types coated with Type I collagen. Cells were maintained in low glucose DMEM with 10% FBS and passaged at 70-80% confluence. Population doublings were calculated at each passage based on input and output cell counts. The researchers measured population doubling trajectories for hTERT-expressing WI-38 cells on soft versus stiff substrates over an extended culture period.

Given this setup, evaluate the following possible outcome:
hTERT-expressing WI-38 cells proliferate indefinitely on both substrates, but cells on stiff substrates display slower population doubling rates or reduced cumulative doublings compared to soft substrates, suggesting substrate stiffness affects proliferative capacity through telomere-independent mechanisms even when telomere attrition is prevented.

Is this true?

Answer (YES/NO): NO